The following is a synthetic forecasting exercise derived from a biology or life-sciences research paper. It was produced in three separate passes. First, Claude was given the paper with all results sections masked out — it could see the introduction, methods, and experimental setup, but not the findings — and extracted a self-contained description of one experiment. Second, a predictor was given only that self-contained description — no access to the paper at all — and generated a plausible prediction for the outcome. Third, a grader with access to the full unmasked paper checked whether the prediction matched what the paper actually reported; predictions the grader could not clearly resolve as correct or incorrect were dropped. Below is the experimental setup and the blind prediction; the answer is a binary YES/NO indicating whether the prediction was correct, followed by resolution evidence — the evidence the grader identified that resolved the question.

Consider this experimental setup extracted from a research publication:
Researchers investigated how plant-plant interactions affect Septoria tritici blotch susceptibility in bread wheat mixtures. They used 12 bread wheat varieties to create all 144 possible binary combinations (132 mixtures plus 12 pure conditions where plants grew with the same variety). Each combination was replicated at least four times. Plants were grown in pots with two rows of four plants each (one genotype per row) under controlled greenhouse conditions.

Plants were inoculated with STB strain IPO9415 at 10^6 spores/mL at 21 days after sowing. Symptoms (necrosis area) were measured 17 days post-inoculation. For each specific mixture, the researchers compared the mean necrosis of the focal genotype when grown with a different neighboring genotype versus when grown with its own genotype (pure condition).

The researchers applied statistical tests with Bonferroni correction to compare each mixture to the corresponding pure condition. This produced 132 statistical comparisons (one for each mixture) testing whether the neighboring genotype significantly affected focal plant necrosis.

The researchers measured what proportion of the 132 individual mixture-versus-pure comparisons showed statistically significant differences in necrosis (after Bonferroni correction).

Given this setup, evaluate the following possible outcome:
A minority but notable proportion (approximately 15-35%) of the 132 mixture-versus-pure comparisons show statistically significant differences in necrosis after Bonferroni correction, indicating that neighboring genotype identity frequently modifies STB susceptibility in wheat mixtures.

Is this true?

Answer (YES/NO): NO